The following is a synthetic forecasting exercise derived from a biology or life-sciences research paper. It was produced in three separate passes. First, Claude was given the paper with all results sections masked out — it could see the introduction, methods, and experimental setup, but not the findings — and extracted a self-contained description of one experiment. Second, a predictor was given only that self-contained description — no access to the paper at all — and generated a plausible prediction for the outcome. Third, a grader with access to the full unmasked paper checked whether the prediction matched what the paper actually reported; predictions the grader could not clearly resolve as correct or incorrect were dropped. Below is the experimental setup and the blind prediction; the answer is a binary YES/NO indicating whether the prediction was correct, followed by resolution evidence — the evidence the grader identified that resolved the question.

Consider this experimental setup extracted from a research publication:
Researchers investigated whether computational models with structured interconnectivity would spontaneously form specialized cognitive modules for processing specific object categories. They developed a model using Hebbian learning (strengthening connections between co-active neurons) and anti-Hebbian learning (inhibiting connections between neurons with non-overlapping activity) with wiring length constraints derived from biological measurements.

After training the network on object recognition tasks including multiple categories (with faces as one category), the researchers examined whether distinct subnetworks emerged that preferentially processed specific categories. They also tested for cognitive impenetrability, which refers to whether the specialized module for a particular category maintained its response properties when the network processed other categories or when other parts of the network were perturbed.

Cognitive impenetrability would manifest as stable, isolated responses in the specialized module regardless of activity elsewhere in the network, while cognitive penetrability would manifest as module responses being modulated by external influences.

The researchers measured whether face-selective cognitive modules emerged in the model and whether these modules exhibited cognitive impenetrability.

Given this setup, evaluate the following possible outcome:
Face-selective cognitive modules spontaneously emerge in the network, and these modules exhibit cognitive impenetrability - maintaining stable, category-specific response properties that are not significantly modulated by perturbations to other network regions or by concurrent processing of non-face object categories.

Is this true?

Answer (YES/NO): NO